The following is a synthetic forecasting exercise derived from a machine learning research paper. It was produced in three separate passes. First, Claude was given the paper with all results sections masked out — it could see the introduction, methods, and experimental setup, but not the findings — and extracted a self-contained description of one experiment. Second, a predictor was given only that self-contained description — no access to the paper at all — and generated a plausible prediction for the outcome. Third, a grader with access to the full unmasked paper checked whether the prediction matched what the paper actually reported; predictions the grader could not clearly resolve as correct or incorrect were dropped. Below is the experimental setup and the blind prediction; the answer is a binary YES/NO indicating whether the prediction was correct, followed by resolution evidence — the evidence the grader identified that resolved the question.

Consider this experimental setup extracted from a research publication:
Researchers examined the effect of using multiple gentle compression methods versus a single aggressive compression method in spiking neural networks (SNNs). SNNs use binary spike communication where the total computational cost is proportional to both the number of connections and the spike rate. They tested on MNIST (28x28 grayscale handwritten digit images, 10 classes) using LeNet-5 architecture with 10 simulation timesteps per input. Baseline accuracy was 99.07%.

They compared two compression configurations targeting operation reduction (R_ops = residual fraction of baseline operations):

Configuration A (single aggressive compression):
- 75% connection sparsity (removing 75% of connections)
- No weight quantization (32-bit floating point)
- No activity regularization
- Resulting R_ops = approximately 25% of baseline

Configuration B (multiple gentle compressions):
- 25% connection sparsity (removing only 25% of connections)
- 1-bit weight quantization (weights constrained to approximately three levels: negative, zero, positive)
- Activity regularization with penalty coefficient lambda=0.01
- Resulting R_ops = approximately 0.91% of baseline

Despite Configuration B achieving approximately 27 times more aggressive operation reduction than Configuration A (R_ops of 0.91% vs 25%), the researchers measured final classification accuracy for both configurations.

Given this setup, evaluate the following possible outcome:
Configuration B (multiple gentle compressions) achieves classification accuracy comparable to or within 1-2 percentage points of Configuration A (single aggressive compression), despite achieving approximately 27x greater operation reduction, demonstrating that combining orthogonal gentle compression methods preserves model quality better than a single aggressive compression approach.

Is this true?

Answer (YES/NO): YES